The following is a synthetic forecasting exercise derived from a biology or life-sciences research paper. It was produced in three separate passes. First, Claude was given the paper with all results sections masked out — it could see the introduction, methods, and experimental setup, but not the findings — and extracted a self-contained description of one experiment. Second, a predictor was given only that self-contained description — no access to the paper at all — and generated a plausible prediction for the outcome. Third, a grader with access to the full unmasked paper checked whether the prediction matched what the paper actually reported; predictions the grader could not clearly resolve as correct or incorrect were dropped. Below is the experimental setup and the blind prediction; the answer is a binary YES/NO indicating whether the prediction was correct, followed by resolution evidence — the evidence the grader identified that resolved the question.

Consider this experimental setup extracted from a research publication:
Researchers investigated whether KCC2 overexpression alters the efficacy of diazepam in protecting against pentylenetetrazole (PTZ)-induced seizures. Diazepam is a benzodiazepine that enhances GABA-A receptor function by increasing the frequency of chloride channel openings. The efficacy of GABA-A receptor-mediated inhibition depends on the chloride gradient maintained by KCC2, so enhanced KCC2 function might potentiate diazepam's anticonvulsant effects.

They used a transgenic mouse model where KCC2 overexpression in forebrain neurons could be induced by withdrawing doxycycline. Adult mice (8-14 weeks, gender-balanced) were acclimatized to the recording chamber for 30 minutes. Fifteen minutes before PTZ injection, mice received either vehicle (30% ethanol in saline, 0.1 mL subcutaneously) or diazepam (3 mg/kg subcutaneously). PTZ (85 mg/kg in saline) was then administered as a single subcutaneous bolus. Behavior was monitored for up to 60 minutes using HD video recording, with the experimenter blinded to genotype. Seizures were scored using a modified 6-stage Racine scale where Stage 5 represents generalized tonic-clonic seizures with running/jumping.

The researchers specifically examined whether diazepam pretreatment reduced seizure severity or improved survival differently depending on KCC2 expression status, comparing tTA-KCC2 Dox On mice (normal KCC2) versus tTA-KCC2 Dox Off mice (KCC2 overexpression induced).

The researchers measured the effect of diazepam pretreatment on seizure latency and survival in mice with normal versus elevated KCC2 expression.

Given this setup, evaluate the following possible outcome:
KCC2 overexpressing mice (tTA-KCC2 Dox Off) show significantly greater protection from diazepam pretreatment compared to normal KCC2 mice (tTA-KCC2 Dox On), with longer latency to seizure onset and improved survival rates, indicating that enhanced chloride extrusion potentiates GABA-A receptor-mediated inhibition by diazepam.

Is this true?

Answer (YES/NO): NO